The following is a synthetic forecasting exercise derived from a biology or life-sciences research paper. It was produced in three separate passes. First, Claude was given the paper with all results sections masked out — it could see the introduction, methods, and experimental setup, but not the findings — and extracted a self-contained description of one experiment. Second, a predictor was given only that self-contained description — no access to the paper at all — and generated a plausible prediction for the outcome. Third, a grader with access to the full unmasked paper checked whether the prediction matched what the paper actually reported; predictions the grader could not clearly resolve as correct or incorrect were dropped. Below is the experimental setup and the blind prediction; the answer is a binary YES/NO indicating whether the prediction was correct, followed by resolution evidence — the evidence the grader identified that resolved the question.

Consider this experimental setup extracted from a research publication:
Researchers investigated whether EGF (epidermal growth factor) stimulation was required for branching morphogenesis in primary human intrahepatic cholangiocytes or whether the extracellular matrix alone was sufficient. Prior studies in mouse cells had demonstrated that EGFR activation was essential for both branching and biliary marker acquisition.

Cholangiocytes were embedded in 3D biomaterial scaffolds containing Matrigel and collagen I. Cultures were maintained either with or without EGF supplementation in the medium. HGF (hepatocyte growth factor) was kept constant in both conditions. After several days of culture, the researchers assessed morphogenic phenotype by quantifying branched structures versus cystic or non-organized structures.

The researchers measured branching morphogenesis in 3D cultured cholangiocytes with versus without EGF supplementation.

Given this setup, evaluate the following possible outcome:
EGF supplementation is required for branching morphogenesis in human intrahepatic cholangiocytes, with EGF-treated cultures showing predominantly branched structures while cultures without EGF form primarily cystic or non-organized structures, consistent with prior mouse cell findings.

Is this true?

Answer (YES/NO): YES